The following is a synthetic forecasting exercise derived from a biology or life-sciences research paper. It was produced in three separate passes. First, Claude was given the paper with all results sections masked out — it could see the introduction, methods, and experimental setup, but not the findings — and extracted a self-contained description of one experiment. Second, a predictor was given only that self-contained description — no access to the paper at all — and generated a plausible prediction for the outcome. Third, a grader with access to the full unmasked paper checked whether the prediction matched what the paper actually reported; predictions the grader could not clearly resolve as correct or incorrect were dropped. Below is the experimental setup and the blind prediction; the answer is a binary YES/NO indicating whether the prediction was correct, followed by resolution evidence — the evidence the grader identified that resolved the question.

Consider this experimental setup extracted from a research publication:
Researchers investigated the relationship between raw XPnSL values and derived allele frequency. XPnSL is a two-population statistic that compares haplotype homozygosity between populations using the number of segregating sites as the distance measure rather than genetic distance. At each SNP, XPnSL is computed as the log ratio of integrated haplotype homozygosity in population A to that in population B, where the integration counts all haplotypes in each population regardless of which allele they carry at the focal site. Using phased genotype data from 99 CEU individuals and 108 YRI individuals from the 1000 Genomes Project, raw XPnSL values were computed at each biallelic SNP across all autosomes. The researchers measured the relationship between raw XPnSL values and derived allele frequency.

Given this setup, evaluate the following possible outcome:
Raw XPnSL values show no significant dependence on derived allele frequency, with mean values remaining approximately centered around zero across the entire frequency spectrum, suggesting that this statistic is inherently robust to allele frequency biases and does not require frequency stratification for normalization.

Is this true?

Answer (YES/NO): YES